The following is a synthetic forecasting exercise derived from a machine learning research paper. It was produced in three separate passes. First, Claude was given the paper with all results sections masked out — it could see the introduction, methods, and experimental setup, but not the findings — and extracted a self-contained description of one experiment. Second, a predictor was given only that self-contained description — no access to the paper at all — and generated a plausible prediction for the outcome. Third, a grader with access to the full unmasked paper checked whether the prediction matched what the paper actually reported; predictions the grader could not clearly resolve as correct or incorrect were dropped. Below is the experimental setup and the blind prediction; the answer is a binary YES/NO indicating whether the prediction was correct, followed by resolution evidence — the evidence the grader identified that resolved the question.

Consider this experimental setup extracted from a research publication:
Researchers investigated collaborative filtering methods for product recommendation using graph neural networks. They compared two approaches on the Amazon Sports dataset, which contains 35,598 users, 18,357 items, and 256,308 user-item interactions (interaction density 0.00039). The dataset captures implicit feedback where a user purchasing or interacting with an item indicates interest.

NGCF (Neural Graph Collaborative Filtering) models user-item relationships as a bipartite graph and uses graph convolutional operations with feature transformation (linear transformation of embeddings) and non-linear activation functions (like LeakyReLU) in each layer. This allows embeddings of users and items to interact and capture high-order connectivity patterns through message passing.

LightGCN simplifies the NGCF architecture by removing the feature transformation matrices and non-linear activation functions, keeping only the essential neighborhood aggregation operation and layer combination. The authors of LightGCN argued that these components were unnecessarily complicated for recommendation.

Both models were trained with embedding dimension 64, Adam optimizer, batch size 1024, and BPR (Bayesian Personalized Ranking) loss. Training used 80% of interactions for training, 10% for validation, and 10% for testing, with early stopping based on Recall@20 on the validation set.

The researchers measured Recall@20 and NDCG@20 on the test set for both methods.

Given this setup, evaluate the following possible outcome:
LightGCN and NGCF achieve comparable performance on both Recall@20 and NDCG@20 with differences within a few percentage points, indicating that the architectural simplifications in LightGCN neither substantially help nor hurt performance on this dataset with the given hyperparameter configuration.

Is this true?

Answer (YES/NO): NO